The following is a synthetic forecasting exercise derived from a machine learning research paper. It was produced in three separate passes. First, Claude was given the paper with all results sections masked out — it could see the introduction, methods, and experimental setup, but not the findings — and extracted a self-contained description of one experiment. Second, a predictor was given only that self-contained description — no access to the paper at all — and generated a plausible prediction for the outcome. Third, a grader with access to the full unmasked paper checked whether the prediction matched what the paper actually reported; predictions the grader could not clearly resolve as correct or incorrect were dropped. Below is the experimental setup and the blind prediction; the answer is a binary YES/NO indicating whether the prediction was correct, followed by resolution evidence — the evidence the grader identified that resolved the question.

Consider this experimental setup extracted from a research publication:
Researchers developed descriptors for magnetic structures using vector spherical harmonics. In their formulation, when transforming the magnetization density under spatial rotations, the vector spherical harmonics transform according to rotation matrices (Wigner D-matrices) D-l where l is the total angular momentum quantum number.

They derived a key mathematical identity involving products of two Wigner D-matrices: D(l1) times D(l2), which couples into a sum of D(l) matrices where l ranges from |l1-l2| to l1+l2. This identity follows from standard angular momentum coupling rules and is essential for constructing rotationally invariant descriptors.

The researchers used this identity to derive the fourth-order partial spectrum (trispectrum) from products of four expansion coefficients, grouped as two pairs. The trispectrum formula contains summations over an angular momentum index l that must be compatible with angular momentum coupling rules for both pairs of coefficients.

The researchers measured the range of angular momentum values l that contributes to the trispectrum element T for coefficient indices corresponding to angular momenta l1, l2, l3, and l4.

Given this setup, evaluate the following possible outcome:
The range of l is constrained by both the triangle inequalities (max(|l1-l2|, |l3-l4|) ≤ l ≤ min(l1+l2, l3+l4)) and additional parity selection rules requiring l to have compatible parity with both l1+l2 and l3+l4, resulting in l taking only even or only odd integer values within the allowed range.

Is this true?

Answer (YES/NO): NO